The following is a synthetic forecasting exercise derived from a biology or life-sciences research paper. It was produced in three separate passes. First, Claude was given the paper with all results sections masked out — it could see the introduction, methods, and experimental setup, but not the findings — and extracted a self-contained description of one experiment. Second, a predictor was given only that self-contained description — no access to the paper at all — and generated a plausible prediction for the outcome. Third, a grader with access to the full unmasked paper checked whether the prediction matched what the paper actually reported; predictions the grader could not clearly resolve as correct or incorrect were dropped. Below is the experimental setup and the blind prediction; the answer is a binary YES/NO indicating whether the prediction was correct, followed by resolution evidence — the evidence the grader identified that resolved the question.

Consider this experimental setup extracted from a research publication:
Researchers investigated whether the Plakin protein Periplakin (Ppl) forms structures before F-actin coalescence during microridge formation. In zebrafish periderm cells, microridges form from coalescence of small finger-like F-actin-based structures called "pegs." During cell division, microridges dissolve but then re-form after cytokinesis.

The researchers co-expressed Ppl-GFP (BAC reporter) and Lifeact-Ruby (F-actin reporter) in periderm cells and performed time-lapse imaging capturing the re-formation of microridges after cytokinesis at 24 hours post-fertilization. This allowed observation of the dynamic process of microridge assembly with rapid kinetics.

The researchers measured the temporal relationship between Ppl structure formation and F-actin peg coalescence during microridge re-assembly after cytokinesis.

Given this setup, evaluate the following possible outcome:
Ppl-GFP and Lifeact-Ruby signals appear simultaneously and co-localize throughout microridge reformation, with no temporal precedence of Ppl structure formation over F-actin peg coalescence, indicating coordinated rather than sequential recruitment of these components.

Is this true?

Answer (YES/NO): NO